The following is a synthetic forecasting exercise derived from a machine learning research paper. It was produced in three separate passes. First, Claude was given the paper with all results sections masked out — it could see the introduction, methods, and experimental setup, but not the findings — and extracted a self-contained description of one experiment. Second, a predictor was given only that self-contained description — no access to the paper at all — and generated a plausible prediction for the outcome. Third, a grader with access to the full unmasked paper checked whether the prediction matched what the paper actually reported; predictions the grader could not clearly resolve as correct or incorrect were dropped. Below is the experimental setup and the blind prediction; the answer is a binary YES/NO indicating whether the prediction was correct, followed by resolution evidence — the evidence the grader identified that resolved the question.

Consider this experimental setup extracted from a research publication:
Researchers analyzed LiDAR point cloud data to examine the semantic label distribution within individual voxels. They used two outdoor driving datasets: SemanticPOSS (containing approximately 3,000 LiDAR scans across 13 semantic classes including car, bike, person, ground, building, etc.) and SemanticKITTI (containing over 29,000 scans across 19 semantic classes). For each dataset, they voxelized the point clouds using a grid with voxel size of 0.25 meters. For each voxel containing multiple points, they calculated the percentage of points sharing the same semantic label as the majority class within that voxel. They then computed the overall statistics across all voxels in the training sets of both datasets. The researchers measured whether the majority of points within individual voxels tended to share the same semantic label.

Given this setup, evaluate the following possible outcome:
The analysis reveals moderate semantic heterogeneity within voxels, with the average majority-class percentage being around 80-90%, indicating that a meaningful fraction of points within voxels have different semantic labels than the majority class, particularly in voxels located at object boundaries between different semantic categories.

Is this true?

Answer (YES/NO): NO